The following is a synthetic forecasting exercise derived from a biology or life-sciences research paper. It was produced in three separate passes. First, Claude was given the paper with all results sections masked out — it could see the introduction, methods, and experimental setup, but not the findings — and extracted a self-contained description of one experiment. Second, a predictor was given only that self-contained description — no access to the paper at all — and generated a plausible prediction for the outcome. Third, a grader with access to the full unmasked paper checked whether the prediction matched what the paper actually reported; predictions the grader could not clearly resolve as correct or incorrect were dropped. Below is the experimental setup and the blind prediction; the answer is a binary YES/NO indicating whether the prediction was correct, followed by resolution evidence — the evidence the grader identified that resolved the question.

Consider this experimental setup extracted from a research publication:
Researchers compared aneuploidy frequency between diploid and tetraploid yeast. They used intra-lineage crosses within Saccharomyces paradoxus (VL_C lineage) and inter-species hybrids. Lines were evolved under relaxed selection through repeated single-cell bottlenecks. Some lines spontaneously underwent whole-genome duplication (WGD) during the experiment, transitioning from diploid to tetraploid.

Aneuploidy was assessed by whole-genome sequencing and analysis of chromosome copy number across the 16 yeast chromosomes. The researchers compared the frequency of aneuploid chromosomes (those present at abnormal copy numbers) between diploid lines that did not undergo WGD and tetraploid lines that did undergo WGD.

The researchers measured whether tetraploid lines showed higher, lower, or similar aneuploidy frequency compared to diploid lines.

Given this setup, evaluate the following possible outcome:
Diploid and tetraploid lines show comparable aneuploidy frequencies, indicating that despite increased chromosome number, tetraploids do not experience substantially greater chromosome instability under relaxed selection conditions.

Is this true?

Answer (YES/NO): NO